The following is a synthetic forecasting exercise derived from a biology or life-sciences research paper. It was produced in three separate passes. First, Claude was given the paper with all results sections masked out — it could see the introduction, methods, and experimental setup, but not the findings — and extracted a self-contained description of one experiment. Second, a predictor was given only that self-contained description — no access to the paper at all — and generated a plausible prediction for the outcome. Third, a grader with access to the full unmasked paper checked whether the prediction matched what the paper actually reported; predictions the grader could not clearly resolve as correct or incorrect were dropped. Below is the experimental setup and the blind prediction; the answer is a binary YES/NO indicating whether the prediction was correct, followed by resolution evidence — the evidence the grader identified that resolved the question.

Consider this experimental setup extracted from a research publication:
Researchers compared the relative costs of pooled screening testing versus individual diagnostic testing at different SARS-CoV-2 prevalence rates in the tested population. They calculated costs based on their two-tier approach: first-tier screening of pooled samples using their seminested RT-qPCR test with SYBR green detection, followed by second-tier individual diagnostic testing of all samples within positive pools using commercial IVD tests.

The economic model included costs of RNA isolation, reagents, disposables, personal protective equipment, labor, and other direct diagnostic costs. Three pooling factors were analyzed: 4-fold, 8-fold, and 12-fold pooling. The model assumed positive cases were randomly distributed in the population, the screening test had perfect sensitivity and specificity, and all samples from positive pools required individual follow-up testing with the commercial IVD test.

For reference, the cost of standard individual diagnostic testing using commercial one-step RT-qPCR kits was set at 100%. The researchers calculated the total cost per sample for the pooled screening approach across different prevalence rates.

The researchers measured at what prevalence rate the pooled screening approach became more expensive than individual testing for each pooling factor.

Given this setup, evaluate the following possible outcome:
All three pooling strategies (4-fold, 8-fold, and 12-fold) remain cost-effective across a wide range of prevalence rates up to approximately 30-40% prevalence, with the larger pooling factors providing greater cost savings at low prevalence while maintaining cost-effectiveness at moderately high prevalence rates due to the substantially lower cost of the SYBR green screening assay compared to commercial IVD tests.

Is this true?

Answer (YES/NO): NO